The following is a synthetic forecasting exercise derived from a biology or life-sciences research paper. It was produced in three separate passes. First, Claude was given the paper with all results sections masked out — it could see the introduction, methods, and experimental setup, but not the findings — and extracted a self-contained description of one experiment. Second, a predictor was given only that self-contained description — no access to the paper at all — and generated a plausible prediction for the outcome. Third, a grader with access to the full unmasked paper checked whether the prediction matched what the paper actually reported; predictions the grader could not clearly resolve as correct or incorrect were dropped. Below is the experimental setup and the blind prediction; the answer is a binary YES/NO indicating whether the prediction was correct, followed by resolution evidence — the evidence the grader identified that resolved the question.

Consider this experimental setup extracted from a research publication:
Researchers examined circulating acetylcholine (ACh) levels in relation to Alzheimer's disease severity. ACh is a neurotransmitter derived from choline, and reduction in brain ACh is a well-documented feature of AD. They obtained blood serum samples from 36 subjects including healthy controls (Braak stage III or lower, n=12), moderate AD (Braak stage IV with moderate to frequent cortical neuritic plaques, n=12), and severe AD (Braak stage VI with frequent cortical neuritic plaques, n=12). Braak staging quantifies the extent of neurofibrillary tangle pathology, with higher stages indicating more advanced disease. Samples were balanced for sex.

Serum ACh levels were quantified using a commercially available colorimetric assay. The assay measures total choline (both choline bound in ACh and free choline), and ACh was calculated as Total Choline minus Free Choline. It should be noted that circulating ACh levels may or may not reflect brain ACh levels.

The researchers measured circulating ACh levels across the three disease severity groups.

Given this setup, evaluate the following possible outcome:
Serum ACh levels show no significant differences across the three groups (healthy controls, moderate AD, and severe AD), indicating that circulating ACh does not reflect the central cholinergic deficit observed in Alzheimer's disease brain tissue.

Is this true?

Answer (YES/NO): NO